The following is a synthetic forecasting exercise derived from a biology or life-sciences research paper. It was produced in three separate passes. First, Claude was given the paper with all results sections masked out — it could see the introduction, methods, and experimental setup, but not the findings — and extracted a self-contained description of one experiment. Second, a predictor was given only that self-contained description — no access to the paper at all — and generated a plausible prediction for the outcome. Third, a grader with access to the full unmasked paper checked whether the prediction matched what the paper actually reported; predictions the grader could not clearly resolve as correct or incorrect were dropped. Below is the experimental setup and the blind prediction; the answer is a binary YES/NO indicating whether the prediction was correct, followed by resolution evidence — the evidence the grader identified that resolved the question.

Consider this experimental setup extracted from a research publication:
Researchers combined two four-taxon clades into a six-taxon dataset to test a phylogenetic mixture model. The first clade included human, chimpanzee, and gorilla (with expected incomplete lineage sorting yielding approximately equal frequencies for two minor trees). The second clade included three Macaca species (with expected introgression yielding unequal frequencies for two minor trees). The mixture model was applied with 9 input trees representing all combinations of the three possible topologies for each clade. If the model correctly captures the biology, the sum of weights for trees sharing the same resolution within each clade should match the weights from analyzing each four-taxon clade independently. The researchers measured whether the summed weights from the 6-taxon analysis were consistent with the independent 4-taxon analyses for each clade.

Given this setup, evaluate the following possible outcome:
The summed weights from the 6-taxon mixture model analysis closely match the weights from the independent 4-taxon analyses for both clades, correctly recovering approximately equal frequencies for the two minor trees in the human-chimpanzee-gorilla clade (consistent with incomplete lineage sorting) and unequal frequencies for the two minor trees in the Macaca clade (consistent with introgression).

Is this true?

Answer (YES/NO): YES